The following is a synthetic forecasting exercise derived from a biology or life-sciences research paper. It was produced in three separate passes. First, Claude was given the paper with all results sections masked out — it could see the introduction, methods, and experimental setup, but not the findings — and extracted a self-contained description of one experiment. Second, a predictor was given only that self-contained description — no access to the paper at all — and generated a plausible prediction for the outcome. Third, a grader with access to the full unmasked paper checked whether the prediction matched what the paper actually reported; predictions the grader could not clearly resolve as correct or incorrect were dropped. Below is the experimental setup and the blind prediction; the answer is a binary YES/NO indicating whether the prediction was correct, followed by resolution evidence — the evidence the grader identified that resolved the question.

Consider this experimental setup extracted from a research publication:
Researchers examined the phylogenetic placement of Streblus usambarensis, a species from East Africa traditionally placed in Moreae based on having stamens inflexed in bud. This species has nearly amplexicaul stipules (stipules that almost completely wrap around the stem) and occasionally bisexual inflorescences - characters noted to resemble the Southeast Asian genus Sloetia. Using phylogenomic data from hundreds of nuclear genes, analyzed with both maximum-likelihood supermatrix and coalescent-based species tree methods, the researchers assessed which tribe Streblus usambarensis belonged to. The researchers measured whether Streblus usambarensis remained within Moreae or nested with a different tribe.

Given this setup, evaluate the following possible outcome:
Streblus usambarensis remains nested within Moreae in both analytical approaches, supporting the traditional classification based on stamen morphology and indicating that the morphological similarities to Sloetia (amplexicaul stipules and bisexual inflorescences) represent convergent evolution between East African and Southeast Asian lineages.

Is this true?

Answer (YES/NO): NO